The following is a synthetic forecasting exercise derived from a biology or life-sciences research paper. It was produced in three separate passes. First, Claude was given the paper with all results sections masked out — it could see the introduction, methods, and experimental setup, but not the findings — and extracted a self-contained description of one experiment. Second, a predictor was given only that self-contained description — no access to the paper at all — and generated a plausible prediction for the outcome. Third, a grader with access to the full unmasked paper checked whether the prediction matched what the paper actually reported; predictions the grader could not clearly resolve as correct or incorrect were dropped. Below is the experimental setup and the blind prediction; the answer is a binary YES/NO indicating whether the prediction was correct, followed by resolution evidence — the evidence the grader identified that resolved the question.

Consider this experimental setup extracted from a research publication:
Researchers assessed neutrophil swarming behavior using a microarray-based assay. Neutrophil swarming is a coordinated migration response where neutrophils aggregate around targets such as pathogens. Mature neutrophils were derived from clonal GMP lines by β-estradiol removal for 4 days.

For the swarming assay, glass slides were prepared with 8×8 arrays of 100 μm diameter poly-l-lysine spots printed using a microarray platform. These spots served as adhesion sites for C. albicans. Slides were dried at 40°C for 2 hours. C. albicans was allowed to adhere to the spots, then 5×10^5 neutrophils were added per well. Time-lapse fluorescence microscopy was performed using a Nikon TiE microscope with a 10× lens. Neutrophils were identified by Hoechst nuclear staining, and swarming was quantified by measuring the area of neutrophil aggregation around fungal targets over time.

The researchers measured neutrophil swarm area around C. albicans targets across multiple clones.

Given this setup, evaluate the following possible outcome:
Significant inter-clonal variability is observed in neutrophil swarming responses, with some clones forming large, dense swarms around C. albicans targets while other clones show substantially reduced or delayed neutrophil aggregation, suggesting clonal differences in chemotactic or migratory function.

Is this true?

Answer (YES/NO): YES